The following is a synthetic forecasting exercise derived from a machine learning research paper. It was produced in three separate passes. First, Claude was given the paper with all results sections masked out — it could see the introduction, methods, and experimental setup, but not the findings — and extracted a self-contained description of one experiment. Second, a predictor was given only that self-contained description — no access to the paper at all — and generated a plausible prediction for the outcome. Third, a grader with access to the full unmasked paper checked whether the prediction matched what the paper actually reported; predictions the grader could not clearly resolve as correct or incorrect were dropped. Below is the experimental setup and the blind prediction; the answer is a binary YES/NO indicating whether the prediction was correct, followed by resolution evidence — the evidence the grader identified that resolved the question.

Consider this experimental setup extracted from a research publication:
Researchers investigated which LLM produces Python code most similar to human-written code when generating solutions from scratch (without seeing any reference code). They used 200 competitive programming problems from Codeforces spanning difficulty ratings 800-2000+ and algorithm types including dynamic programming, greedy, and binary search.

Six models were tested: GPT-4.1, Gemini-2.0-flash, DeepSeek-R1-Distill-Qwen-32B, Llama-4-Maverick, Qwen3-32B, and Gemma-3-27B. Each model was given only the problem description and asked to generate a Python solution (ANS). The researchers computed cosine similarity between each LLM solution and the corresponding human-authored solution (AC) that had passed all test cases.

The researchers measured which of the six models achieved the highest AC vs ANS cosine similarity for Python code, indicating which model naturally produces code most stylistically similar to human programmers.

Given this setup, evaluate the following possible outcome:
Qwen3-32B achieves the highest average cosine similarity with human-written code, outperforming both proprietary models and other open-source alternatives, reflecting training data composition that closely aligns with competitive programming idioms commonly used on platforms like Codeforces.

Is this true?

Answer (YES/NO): NO